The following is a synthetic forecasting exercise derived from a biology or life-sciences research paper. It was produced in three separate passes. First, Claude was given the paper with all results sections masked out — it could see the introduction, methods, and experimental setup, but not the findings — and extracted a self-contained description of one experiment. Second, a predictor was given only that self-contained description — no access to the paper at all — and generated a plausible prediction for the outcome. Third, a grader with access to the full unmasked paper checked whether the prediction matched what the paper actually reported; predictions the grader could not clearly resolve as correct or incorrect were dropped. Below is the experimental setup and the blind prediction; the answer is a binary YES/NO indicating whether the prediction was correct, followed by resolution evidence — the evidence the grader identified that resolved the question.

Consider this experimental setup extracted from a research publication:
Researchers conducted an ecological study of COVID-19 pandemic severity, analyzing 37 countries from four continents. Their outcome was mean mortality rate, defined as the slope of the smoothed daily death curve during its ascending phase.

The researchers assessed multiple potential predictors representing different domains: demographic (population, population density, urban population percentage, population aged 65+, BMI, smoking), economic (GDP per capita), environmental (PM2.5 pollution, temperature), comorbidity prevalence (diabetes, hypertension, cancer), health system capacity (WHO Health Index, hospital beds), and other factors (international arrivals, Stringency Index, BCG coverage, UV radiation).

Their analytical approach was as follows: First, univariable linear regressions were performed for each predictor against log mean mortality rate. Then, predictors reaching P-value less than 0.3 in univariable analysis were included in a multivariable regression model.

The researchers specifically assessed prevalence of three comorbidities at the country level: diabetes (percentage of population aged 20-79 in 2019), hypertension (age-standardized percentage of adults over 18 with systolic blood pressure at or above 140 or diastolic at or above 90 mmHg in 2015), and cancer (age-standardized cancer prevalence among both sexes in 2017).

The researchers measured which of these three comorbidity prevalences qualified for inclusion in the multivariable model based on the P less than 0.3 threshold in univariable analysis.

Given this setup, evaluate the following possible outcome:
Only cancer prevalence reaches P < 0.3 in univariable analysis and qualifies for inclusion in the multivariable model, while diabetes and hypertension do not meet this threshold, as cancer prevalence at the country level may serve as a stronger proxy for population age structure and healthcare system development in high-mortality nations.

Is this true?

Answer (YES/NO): NO